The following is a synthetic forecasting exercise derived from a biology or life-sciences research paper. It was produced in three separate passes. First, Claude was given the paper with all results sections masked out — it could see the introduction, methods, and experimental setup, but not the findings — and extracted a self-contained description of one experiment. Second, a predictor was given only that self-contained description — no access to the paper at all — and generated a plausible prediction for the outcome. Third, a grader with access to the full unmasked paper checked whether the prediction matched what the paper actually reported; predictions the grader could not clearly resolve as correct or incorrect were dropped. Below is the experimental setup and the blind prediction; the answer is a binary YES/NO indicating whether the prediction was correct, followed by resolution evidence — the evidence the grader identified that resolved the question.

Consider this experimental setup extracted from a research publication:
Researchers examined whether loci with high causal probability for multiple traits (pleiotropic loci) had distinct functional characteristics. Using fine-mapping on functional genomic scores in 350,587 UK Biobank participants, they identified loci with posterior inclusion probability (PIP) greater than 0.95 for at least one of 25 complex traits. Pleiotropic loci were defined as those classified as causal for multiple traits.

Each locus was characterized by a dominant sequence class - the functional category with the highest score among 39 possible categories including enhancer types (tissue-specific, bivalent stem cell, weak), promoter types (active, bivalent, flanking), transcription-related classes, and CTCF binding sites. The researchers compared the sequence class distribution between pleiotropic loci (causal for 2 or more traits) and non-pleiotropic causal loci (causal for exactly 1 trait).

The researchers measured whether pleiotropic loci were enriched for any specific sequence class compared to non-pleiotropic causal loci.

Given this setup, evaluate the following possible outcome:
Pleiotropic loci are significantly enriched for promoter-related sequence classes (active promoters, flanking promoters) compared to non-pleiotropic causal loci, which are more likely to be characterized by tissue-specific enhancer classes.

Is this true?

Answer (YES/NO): NO